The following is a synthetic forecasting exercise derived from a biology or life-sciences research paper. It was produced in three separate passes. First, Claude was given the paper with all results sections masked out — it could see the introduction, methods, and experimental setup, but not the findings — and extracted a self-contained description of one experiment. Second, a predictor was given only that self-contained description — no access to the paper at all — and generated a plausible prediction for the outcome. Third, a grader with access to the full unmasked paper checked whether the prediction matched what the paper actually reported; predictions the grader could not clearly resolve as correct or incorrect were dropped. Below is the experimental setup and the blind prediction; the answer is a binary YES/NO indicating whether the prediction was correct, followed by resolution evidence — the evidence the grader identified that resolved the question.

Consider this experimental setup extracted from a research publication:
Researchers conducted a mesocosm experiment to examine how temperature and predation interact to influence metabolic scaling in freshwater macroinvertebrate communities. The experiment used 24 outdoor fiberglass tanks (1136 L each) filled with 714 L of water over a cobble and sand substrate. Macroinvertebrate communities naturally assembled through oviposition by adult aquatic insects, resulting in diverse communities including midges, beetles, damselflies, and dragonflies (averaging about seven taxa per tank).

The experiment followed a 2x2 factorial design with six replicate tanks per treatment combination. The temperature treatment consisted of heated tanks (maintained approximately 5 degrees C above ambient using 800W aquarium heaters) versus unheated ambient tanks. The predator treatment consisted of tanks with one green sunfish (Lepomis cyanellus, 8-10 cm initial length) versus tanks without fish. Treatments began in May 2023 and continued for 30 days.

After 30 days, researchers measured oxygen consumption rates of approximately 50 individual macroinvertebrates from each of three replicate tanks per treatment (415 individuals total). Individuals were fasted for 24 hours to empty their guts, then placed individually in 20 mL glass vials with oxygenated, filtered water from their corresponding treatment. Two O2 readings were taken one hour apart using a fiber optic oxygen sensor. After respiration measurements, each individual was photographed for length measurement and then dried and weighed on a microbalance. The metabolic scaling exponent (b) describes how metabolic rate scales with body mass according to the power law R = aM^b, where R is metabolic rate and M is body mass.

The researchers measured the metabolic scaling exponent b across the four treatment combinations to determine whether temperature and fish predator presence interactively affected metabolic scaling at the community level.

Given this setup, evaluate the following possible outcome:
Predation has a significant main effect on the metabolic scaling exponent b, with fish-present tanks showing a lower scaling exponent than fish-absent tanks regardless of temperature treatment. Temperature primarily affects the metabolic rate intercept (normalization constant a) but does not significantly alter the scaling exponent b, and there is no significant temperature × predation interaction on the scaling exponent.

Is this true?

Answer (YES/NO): NO